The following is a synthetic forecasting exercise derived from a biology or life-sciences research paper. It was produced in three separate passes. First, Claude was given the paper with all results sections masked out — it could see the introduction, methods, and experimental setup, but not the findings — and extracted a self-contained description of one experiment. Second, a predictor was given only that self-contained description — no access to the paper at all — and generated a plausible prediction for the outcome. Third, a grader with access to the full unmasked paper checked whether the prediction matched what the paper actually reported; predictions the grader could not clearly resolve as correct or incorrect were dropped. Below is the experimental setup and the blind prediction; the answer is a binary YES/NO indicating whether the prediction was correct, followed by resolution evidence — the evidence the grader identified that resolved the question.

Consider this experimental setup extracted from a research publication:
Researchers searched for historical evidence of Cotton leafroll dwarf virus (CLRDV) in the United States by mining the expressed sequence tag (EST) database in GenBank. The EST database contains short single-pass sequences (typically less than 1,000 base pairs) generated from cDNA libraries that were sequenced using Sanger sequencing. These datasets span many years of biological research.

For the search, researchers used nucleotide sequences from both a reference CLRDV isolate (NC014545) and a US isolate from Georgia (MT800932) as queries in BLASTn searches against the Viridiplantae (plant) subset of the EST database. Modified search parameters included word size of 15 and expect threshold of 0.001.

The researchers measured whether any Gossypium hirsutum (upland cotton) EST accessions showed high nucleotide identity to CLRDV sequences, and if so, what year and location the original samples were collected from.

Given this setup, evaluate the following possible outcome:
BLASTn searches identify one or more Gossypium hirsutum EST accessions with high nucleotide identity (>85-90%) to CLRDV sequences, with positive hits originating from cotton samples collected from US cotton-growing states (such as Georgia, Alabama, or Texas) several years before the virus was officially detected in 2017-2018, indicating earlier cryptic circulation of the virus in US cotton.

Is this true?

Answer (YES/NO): YES